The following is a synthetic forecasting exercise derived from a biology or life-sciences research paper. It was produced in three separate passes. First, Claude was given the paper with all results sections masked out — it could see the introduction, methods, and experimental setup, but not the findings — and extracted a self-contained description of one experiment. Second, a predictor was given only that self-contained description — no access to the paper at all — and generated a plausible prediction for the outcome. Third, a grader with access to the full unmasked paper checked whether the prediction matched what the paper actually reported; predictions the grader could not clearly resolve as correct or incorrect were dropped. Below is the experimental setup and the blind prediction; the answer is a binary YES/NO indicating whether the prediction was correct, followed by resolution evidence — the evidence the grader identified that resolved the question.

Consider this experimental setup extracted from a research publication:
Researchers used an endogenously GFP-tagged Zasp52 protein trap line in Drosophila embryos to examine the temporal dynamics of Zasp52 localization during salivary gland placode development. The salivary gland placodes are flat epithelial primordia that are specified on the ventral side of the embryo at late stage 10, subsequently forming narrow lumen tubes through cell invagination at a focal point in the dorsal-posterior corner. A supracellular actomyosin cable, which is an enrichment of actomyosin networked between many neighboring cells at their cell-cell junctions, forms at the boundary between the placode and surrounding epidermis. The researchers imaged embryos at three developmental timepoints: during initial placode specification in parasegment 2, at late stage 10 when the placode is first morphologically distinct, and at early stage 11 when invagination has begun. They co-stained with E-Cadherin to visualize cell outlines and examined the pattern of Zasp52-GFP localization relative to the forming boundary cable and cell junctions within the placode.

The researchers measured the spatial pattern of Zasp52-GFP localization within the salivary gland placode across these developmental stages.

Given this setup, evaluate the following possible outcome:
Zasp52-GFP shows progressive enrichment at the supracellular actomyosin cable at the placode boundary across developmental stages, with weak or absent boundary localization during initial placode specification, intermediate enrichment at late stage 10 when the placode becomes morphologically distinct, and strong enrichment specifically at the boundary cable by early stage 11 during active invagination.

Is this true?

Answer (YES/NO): YES